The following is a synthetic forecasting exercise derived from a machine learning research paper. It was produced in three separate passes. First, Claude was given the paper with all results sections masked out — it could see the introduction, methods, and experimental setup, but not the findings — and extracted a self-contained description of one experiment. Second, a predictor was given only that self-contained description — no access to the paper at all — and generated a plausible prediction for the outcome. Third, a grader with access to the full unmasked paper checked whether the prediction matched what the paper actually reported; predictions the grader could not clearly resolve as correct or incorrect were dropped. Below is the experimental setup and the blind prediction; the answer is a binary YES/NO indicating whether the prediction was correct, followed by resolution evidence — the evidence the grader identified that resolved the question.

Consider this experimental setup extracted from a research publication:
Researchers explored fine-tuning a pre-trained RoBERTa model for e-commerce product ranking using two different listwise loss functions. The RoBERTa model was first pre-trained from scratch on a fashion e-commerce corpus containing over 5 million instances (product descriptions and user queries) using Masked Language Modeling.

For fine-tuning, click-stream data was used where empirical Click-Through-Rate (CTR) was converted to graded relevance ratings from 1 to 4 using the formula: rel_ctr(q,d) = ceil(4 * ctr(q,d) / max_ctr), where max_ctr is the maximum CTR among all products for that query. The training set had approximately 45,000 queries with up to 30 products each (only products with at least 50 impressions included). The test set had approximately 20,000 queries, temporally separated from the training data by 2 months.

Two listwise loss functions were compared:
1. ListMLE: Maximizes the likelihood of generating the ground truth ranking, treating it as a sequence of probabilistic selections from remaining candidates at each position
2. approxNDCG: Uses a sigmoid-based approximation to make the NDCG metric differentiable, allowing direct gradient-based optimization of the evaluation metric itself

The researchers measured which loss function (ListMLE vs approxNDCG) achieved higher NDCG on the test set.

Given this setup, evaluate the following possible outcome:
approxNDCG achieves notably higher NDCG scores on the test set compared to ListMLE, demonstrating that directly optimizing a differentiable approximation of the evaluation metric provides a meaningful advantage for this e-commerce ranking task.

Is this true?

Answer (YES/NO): YES